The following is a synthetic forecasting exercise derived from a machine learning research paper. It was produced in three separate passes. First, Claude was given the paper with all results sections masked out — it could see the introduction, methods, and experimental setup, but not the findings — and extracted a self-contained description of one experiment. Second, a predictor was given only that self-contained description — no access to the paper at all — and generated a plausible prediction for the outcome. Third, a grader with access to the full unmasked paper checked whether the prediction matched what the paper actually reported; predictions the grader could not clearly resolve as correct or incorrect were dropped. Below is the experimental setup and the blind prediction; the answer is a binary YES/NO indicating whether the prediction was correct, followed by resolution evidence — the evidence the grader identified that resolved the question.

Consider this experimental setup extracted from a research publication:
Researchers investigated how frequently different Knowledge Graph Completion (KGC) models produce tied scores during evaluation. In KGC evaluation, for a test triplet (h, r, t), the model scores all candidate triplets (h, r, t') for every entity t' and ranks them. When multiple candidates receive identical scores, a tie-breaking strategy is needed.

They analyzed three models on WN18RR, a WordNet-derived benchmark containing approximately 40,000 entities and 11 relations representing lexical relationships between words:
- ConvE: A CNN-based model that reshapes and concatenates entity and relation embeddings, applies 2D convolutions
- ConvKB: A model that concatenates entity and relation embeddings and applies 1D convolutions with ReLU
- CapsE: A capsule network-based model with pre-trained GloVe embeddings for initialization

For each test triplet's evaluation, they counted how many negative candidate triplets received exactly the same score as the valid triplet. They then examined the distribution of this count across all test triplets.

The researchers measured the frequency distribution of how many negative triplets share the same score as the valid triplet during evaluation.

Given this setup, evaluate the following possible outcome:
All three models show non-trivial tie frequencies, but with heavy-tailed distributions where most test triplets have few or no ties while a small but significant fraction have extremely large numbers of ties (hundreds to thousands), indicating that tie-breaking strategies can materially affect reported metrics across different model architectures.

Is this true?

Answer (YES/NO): NO